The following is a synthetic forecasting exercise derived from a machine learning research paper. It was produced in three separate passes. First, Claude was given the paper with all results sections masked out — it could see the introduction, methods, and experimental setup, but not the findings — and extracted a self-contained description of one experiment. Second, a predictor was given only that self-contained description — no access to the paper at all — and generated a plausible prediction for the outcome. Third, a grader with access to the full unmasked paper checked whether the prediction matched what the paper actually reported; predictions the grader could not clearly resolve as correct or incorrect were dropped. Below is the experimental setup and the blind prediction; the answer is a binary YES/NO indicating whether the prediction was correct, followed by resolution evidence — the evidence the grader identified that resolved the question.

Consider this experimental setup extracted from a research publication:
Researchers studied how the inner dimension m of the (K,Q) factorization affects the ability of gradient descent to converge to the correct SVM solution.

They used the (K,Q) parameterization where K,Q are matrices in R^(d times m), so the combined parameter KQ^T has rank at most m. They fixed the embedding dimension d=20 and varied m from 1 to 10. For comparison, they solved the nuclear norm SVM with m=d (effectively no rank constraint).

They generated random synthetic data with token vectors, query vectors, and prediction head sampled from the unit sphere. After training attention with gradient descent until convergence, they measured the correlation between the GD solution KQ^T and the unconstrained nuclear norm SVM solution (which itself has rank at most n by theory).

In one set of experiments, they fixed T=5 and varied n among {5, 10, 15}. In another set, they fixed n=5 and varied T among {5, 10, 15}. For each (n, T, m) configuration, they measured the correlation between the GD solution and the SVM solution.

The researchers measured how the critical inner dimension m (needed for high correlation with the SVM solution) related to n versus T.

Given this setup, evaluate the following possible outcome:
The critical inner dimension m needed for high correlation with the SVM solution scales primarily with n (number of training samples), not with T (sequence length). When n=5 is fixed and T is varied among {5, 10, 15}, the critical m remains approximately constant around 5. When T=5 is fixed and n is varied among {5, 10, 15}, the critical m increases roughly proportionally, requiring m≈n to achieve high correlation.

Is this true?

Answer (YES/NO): YES